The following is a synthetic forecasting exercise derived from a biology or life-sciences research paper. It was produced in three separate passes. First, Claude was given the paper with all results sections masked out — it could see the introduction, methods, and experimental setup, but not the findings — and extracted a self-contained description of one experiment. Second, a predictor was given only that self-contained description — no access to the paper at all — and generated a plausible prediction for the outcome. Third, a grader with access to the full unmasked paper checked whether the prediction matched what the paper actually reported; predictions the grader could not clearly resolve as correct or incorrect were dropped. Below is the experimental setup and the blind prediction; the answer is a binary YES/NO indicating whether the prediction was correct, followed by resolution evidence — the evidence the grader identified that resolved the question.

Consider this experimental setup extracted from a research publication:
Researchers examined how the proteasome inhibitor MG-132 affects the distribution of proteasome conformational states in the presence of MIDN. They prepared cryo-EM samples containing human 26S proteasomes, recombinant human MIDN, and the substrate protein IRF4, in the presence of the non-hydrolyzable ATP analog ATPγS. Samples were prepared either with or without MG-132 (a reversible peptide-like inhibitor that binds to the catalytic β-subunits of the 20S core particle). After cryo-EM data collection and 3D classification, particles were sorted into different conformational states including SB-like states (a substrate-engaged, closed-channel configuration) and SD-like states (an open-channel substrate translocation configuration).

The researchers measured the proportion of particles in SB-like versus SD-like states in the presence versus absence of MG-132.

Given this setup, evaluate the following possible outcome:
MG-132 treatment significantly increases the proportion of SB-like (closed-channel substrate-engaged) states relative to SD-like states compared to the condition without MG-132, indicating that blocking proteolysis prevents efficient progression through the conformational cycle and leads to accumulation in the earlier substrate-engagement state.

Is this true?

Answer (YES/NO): YES